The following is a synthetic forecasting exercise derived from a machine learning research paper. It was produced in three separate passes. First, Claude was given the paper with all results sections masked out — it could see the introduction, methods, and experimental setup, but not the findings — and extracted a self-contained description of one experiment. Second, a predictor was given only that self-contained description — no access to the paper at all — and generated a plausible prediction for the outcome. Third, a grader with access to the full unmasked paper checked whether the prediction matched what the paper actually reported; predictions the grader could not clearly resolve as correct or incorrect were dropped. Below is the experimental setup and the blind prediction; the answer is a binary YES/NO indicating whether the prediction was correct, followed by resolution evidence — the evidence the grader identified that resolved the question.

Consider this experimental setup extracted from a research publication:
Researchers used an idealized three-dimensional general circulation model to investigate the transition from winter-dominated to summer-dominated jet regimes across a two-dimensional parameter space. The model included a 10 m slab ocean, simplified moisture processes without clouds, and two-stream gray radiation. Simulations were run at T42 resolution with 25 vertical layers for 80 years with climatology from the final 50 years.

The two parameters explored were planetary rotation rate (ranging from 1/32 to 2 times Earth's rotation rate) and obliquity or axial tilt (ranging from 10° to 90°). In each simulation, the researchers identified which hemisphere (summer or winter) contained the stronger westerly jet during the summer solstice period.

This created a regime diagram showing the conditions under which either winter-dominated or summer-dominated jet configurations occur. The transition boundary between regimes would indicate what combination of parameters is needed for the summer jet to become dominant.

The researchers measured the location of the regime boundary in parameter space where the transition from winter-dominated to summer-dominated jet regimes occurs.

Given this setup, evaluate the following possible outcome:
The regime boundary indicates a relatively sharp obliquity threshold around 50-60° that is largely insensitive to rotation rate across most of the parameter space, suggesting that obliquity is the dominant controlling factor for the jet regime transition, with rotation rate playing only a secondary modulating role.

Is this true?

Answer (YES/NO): NO